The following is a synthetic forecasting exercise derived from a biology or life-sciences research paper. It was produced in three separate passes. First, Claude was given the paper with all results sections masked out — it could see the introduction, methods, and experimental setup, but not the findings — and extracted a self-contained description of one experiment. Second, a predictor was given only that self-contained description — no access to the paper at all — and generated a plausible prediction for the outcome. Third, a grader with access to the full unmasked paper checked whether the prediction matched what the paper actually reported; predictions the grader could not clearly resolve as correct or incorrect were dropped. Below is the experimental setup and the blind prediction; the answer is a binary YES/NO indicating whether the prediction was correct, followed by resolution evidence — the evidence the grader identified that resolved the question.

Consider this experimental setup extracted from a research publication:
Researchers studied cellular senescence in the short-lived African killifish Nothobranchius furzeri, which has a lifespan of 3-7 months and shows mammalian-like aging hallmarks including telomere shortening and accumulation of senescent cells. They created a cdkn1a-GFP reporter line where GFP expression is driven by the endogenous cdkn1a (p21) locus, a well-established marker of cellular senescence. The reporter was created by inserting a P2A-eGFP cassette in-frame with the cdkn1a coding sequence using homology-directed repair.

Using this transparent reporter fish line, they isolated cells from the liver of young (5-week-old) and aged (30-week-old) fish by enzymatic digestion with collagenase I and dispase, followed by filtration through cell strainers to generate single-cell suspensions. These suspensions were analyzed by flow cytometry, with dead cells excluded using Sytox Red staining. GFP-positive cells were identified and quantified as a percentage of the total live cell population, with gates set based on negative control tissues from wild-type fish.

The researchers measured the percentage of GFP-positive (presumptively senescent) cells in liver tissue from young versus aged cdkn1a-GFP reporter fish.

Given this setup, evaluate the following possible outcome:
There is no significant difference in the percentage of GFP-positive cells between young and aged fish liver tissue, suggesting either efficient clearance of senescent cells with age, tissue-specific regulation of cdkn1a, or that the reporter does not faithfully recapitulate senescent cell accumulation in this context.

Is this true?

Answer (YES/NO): NO